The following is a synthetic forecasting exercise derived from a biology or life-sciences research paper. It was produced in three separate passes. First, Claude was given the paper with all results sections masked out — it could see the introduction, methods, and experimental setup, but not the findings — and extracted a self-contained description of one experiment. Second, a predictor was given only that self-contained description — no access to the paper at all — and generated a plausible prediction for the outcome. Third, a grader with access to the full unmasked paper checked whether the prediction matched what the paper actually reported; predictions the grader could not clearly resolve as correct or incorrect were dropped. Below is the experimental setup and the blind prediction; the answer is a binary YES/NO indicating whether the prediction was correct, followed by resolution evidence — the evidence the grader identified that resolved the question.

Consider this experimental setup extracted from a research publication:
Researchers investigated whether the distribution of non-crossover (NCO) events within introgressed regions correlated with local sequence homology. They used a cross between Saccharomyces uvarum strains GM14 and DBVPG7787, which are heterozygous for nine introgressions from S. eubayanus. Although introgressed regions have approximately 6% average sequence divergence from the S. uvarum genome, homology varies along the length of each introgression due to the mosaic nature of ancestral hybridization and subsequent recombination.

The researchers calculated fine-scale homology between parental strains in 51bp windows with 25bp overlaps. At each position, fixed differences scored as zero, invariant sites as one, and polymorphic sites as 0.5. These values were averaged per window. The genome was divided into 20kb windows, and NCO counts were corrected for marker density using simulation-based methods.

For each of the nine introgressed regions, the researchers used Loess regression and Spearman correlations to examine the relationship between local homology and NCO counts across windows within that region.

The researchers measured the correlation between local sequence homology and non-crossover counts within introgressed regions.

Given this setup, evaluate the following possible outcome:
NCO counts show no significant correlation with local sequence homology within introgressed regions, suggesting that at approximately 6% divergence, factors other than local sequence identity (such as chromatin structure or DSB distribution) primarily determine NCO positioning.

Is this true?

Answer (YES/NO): NO